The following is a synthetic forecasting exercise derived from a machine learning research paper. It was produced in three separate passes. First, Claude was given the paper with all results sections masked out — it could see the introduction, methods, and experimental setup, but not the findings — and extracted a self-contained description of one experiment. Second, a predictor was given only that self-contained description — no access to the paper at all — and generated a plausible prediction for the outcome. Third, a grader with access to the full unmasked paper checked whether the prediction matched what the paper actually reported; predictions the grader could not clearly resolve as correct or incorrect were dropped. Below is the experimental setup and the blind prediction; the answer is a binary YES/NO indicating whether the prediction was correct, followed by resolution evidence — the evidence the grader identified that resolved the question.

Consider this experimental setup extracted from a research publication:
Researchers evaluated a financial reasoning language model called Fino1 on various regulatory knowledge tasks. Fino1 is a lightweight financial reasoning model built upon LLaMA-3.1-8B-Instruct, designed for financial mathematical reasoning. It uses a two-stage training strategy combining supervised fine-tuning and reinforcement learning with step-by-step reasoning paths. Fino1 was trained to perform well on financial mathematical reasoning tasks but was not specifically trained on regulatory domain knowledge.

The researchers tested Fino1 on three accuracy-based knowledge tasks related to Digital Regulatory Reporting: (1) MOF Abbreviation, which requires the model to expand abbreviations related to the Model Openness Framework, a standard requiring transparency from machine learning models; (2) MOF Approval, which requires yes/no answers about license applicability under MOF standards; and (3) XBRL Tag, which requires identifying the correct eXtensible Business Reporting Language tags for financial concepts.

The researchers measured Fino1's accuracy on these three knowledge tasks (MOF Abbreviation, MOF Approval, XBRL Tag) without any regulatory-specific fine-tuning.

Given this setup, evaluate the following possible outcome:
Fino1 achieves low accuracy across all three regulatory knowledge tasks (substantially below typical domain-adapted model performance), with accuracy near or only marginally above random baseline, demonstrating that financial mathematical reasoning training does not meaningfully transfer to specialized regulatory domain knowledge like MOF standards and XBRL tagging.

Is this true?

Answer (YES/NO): YES